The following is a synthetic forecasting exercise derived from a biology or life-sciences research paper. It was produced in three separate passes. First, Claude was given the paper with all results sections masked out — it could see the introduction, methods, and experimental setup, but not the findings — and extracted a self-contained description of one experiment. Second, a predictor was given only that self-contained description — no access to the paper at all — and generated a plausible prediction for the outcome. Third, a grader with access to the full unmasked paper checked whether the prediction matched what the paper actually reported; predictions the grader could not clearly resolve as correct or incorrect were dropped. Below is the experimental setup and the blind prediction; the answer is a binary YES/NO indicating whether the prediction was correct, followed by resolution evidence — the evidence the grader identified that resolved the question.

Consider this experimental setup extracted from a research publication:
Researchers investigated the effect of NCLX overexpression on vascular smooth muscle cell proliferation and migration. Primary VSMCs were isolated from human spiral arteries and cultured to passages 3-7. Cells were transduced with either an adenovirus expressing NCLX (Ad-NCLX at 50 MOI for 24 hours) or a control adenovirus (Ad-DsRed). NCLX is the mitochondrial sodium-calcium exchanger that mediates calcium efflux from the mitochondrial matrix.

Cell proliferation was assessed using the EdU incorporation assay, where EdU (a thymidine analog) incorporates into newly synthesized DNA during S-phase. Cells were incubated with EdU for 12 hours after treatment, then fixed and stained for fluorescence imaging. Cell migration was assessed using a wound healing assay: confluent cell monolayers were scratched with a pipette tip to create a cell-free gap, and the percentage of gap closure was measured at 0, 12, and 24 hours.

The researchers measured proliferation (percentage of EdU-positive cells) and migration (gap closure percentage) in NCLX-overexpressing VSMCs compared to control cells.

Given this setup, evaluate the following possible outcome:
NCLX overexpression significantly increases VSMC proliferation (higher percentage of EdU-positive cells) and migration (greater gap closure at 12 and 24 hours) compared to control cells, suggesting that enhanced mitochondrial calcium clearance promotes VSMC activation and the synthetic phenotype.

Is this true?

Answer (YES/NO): YES